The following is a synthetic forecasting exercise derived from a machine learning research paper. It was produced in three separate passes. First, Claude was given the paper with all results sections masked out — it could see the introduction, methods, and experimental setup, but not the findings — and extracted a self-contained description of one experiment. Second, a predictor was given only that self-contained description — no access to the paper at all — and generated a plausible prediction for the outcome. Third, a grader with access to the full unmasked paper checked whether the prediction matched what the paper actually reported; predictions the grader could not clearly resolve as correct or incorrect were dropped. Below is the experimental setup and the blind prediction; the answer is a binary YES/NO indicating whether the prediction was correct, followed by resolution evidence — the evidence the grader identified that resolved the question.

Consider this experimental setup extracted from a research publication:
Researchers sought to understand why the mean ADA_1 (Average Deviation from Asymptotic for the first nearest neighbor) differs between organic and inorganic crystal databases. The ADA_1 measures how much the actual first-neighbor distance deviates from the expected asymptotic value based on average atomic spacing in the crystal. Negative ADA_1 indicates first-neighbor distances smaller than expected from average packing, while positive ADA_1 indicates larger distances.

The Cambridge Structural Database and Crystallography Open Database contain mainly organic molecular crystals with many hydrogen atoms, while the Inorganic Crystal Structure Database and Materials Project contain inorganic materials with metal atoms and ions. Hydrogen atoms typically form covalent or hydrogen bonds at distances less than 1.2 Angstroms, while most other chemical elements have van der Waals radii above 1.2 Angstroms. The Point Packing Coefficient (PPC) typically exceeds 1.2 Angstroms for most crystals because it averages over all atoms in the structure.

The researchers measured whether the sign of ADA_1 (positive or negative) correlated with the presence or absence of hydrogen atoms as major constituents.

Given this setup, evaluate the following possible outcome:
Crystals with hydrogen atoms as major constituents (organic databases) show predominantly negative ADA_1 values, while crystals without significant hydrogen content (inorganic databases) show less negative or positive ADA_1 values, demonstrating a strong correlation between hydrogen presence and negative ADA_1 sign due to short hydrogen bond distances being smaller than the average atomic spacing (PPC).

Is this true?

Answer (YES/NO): YES